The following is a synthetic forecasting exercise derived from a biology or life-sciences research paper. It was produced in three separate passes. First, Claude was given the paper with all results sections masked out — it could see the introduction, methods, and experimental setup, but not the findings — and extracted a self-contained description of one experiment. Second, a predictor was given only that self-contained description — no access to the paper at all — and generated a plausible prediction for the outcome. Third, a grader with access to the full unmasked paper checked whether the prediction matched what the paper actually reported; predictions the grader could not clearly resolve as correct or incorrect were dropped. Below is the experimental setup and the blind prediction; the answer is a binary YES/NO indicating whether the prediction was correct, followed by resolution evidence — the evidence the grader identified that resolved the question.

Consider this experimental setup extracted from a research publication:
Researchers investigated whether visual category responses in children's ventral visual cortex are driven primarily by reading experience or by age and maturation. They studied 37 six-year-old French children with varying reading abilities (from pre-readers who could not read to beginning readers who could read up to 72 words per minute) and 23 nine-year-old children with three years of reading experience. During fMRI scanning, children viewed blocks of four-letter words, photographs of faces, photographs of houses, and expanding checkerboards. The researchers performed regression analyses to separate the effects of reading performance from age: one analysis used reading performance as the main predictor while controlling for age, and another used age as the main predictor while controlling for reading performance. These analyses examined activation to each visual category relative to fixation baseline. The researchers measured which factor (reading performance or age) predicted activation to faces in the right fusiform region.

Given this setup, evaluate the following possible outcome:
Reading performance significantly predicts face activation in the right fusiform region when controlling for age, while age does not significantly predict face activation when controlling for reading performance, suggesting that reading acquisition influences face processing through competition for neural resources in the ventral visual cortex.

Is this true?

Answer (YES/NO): NO